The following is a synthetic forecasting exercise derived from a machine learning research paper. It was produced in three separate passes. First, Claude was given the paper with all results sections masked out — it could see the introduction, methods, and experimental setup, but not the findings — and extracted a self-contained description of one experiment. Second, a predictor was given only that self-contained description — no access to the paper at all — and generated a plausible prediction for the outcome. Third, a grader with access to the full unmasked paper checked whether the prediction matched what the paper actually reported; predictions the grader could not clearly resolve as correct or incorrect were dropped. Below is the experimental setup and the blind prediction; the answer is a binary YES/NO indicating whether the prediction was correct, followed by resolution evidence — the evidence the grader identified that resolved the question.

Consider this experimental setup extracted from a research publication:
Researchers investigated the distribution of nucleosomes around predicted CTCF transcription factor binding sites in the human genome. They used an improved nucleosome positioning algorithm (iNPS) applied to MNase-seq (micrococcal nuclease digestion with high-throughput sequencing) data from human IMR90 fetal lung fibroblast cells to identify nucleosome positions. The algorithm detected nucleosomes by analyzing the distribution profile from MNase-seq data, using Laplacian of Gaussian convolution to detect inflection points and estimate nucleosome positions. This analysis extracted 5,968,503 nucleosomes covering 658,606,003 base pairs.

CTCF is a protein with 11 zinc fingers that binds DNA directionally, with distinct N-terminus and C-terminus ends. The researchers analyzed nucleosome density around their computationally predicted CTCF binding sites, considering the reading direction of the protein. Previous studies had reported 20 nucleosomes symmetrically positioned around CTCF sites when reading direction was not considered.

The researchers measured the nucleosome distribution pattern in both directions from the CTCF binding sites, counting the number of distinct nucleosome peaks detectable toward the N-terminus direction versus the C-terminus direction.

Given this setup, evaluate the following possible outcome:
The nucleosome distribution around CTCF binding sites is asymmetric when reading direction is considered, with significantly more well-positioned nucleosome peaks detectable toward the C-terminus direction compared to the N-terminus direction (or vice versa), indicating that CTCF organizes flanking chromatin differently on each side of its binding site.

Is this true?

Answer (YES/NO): NO